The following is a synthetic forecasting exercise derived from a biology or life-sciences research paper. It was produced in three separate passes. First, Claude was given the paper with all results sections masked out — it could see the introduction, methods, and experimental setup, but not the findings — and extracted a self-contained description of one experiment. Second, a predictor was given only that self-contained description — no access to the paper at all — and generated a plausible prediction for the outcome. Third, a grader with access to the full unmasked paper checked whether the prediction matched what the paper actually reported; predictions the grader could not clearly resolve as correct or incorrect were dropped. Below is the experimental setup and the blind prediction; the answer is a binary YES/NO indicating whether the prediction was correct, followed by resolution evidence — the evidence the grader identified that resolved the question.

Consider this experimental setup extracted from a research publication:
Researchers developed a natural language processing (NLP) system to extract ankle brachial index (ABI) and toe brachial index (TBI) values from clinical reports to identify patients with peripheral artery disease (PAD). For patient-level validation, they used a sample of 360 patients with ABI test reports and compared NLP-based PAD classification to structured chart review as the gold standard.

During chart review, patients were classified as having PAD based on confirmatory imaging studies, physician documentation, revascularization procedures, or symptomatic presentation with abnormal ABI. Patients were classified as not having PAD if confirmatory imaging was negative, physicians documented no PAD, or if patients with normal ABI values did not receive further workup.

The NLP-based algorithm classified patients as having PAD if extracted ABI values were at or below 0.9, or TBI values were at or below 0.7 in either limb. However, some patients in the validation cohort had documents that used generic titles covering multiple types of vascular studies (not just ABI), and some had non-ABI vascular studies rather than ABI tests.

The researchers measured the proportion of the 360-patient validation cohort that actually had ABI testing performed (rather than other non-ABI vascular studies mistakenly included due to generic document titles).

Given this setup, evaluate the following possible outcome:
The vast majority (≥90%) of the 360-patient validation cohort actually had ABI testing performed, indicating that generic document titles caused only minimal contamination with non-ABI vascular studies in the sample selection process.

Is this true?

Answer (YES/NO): NO